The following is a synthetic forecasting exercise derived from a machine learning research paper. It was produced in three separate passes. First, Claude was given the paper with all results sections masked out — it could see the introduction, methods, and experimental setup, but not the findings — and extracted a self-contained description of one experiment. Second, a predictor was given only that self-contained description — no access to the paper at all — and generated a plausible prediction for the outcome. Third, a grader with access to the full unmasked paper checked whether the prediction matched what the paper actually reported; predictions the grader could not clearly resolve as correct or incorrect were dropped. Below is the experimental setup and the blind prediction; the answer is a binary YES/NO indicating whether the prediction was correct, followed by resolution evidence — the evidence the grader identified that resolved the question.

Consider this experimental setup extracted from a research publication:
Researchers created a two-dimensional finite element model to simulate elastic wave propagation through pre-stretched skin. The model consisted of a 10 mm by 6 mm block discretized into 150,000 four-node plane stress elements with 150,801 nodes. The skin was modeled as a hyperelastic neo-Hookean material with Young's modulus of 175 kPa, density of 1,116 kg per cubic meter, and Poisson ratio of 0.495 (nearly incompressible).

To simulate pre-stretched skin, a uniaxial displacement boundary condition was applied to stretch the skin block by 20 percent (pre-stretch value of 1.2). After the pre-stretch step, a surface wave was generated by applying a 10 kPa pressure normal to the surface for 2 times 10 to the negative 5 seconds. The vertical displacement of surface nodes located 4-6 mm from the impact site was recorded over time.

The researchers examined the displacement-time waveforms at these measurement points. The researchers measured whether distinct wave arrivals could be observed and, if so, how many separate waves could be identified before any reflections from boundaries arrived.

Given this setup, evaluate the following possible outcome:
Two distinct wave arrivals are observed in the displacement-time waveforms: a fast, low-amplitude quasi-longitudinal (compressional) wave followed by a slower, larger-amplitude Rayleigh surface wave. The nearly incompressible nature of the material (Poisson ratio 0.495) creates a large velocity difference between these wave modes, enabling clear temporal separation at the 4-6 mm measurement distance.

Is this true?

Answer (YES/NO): NO